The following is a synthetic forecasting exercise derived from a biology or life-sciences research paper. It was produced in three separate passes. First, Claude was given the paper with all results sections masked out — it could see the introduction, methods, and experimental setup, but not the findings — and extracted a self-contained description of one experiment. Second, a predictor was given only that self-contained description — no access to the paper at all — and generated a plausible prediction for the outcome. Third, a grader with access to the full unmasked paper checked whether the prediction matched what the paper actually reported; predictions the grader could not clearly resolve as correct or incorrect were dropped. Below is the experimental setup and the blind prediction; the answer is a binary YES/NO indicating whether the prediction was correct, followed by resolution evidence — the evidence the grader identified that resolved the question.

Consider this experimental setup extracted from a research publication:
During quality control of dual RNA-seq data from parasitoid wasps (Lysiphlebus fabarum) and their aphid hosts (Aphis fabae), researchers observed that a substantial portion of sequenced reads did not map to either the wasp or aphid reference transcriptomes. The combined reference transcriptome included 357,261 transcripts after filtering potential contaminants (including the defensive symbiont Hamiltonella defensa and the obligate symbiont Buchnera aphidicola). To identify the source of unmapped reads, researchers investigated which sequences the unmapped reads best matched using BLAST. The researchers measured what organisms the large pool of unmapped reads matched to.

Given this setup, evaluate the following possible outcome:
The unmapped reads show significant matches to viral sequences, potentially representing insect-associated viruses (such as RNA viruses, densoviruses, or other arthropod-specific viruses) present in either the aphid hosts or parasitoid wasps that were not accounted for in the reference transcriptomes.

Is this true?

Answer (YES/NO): YES